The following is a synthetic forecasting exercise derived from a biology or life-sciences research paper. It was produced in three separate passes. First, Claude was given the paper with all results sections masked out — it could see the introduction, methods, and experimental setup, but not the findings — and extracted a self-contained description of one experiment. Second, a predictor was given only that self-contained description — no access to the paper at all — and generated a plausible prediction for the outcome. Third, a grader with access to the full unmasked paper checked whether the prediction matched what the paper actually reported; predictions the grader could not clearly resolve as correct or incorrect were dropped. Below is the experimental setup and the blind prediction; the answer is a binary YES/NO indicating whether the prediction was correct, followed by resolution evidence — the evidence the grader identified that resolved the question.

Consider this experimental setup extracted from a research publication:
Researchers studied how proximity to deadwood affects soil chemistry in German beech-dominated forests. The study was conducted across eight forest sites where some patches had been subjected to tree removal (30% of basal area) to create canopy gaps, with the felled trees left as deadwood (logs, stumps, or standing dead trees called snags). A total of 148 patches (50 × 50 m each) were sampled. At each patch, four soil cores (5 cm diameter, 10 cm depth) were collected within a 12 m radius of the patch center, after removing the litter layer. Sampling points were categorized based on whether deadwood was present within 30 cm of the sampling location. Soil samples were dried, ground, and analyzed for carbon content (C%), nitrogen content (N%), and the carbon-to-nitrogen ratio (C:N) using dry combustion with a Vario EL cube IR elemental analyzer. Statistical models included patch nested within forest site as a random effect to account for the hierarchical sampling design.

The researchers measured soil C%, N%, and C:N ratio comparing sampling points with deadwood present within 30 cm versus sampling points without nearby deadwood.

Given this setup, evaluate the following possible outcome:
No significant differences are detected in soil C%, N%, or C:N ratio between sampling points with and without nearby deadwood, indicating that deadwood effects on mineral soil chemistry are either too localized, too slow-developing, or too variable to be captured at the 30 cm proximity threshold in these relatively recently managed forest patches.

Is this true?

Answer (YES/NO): NO